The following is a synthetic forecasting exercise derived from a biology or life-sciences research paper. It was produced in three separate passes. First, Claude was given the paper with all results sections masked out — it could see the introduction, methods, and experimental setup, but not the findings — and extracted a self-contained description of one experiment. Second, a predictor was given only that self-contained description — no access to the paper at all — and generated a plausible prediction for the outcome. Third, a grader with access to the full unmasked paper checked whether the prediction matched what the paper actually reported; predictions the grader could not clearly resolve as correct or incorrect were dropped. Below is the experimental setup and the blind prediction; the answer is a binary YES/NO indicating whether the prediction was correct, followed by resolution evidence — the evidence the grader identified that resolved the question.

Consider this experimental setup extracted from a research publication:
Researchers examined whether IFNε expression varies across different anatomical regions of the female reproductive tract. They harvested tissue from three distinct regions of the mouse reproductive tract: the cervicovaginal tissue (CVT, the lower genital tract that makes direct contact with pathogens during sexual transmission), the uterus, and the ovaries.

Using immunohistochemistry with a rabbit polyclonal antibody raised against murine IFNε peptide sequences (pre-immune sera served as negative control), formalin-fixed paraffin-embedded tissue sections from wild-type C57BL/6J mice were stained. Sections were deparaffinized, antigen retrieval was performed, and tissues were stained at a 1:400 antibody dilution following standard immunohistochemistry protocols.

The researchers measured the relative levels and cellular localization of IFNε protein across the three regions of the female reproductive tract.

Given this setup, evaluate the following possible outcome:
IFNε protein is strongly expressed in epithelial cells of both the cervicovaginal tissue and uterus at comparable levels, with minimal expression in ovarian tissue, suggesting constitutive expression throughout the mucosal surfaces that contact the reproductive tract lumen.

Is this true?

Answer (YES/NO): NO